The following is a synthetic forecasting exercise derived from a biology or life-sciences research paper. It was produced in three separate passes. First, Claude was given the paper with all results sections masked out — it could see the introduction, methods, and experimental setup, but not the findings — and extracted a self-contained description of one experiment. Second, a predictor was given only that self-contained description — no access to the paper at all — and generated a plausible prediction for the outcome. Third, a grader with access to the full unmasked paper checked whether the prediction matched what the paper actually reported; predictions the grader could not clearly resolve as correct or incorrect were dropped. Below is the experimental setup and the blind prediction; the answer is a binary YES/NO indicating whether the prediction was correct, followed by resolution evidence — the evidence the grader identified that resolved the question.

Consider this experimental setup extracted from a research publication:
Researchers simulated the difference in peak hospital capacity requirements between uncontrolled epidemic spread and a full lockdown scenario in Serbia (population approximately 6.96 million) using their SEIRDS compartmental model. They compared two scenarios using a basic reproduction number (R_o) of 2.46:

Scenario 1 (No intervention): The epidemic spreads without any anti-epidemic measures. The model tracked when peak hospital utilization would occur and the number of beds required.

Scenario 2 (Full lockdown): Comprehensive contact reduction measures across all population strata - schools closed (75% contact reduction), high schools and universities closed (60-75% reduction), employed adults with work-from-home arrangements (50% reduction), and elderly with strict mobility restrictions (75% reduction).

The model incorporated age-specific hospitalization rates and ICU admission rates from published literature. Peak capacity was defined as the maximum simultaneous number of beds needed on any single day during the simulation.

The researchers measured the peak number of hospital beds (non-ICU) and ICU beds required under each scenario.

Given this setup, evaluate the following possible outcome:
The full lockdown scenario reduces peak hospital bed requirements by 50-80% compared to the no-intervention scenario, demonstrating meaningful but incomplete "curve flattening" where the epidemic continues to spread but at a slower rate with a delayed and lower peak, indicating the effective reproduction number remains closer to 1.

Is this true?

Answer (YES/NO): NO